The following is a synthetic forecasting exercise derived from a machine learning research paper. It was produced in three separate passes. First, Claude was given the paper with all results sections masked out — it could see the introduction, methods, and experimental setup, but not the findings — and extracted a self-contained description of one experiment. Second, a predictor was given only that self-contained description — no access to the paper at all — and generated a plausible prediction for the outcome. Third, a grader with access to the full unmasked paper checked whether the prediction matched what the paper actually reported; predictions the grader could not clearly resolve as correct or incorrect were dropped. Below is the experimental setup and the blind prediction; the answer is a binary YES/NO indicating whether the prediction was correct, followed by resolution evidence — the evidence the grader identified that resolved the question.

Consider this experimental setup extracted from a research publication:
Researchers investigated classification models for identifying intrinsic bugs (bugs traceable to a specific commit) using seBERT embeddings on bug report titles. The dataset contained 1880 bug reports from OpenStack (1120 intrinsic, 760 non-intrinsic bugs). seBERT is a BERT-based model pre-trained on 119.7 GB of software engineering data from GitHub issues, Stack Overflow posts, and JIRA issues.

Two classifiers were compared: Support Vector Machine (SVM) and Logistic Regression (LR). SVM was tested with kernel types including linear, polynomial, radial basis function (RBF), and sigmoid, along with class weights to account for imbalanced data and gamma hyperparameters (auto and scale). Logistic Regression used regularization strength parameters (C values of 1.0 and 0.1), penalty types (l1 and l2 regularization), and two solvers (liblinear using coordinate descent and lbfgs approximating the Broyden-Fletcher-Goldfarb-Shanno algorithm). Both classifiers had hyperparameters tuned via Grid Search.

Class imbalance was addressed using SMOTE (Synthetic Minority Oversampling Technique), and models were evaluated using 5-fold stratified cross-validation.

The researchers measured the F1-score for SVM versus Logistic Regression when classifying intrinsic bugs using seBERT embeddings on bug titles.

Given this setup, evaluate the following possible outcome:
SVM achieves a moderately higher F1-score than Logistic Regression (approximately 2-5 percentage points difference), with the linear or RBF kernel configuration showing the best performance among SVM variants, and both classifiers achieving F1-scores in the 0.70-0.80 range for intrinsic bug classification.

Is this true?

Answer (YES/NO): NO